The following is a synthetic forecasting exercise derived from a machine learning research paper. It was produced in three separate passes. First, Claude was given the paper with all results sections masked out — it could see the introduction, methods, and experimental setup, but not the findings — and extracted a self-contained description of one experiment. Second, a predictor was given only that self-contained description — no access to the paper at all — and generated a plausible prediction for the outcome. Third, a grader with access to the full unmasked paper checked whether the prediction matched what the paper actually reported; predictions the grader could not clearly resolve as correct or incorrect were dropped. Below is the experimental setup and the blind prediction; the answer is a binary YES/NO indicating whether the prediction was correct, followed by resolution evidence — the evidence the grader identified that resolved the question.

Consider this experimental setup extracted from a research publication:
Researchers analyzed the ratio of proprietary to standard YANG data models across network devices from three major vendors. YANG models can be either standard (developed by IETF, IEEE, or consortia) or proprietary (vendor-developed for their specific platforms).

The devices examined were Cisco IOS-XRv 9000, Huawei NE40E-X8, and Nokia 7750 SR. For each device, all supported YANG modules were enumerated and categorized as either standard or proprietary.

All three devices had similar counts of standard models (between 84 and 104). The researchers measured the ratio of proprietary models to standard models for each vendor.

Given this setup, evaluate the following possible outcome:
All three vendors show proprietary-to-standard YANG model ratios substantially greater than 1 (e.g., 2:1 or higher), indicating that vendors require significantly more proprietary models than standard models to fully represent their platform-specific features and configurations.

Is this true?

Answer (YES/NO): NO